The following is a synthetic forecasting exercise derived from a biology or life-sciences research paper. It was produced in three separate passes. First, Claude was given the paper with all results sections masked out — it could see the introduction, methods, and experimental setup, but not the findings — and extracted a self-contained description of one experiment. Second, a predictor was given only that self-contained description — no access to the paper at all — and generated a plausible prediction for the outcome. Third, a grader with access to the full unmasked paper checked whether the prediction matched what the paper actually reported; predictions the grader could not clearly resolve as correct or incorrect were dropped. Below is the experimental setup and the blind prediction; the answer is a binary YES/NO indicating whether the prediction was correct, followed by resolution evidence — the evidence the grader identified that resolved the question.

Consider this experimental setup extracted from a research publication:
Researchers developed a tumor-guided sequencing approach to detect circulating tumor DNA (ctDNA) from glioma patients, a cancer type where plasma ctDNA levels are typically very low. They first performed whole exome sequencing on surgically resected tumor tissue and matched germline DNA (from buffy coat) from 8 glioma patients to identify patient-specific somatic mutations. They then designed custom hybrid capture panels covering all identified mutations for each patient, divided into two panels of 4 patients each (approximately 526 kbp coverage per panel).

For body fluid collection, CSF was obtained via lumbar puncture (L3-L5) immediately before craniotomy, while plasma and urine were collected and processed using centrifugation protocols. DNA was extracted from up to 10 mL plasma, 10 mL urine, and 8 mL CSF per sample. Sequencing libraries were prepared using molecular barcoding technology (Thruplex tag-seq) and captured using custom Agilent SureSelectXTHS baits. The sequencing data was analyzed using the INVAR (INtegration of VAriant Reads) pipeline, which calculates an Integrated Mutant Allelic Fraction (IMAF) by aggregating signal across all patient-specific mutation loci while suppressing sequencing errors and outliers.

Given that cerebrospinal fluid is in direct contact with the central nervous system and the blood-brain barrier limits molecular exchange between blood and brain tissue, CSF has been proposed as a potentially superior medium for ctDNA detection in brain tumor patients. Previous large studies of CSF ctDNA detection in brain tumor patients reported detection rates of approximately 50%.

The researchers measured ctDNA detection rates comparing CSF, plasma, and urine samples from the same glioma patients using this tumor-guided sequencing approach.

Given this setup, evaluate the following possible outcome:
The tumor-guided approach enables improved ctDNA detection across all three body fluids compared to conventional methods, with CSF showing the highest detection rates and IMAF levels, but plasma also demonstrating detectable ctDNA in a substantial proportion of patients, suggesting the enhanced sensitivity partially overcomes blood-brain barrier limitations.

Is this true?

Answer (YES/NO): NO